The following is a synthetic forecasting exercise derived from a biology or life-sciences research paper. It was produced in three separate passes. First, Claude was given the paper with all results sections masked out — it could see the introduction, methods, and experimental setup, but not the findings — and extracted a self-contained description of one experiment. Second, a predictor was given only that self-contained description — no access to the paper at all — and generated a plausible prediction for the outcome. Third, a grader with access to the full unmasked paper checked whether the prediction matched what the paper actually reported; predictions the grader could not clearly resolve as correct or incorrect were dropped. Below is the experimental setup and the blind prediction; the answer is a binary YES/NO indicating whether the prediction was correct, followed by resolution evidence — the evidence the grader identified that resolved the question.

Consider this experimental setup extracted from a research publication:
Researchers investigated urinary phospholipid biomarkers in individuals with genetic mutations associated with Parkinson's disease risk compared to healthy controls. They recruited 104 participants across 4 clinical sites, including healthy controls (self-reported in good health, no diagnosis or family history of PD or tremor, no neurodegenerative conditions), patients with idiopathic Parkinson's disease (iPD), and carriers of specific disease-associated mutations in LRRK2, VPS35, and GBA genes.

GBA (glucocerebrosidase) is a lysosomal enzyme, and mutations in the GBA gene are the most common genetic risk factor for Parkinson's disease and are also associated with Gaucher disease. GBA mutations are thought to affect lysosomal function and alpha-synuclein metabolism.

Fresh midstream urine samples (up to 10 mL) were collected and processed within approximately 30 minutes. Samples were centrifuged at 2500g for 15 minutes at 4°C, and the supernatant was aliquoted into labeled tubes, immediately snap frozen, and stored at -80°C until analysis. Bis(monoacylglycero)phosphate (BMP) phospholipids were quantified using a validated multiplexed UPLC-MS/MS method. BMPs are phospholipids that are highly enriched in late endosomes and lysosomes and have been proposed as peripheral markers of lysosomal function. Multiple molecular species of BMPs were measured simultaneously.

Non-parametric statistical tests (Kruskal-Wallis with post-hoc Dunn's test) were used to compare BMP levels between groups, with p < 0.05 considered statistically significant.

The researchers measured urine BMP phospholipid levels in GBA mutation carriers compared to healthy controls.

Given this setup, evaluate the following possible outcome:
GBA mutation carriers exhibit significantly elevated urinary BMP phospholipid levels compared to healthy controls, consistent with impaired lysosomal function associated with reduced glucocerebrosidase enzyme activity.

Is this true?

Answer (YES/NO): NO